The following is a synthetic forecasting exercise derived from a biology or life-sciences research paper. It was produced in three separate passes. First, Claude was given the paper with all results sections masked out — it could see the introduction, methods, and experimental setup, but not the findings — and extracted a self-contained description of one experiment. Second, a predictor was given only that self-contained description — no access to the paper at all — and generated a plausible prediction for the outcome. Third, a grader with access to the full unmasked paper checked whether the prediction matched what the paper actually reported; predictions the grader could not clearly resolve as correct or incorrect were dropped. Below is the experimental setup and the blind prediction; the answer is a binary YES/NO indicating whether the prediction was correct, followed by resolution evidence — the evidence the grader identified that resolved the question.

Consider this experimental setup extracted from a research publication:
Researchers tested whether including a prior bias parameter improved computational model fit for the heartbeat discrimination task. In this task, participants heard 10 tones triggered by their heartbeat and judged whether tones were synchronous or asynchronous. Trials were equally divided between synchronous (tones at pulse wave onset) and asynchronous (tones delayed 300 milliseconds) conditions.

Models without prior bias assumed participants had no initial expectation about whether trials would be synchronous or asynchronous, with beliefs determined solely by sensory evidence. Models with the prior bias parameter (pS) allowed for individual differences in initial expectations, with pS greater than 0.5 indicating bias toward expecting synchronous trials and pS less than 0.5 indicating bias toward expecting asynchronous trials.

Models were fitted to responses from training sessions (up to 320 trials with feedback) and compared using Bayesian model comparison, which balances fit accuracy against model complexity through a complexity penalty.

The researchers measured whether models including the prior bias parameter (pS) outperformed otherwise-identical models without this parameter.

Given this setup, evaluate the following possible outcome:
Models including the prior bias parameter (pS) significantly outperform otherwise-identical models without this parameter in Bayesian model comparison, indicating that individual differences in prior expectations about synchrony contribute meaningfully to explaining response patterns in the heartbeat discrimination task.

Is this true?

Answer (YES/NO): YES